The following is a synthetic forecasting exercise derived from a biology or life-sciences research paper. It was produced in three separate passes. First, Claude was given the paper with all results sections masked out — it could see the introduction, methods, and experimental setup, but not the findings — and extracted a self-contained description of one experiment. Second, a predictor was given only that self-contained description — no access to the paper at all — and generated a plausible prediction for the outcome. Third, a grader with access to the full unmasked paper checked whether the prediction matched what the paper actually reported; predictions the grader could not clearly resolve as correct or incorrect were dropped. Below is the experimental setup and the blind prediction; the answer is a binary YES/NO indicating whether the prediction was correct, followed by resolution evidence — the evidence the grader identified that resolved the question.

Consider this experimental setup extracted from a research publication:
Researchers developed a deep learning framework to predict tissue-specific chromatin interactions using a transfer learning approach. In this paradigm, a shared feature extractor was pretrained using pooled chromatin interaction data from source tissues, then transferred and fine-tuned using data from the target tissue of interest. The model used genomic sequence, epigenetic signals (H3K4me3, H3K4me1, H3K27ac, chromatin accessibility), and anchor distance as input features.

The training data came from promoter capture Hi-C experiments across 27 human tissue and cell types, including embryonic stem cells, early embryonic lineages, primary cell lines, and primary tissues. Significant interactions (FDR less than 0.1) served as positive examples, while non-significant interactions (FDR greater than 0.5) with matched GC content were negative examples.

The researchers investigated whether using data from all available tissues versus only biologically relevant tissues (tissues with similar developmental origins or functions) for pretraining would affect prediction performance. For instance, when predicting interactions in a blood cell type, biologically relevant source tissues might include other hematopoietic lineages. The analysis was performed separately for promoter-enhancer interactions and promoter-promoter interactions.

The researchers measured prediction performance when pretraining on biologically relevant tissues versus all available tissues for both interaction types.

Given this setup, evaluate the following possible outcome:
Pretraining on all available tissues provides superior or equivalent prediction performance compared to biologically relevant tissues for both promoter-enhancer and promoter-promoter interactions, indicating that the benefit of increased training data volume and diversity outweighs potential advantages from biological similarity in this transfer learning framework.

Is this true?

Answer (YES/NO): NO